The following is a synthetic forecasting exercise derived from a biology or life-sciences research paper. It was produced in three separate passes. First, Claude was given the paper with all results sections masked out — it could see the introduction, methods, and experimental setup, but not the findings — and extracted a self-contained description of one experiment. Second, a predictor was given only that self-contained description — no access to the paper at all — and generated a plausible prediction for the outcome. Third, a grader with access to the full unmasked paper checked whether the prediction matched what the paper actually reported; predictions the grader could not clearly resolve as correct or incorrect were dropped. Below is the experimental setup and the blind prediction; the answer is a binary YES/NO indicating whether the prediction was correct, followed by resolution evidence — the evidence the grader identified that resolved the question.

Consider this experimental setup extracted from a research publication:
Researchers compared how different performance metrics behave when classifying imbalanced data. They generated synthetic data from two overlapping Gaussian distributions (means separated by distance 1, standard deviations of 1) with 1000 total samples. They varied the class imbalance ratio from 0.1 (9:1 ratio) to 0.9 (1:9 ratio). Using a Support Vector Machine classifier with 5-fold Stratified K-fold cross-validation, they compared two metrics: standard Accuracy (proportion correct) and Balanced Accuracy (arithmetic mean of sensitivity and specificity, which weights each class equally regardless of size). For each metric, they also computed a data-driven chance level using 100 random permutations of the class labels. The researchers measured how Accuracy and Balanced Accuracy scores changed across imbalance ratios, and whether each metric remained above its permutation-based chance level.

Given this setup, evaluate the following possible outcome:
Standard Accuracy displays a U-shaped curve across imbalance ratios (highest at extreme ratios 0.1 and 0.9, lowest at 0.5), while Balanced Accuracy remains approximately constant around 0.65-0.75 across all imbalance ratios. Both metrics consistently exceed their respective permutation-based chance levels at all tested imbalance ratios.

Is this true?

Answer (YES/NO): NO